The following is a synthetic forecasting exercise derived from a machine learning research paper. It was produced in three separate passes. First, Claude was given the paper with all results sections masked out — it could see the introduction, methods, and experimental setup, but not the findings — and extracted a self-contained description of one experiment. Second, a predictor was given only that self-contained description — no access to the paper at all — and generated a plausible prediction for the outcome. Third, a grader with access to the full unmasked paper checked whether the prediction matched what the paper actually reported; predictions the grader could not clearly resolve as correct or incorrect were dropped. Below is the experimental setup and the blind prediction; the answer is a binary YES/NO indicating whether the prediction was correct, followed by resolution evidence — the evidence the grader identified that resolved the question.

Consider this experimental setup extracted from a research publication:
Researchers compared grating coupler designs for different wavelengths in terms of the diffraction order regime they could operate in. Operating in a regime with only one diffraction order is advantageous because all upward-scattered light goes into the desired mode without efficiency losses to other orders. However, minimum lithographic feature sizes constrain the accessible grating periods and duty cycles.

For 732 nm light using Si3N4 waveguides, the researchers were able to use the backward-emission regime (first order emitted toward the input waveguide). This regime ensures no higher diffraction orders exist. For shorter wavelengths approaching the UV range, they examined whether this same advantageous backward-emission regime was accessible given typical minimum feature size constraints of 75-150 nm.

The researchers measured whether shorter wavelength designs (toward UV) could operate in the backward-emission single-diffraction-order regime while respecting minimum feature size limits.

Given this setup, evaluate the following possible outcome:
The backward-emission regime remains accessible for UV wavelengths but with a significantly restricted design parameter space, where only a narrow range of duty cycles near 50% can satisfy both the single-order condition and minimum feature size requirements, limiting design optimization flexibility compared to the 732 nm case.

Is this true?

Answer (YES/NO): NO